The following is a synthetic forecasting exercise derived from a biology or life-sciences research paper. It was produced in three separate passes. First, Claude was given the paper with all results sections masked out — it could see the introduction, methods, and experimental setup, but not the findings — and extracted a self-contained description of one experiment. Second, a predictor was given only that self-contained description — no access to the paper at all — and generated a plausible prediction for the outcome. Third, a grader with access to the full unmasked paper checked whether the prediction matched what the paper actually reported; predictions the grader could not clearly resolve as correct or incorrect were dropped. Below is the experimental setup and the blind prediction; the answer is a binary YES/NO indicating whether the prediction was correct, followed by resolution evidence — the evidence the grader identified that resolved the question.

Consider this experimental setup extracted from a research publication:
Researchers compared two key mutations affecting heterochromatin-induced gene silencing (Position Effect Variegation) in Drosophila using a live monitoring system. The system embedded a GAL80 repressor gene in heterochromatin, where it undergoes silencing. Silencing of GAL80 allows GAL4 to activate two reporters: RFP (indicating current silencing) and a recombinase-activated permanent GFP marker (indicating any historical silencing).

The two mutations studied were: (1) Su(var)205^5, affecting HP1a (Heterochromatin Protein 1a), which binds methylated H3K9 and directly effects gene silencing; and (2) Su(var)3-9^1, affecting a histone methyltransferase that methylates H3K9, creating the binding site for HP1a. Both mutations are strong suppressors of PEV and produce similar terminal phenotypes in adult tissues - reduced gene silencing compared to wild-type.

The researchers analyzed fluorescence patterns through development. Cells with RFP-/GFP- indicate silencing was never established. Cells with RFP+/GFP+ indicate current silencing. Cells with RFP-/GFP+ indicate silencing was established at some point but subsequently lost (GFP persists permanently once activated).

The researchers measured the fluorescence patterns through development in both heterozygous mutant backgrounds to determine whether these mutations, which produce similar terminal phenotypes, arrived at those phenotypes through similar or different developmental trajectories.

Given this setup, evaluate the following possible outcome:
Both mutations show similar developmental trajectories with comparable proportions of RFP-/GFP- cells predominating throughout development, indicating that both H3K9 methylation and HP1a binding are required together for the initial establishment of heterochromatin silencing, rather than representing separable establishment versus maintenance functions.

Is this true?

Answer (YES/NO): NO